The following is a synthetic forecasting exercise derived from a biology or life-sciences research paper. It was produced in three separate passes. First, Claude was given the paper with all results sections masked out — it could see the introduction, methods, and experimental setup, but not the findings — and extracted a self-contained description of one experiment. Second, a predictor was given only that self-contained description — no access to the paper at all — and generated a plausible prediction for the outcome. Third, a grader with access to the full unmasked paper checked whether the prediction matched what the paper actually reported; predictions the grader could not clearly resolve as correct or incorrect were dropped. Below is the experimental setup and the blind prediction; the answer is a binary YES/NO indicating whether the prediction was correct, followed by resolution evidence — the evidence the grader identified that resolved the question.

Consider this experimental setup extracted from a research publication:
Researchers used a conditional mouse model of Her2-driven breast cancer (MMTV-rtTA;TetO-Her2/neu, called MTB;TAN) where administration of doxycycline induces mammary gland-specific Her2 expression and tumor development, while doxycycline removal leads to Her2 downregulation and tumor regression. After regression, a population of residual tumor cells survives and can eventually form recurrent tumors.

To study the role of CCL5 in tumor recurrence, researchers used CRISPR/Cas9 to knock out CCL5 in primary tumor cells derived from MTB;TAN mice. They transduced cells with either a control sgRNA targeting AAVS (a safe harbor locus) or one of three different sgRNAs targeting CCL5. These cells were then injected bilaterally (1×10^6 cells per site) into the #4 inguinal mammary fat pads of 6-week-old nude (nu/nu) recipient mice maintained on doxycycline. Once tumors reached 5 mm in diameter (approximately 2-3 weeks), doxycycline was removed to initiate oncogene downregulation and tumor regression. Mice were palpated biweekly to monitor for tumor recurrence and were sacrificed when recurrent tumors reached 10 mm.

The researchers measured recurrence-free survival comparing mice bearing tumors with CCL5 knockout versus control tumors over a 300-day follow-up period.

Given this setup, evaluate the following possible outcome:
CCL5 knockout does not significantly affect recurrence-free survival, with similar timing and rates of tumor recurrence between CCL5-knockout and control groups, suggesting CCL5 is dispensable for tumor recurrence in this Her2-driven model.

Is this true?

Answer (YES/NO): YES